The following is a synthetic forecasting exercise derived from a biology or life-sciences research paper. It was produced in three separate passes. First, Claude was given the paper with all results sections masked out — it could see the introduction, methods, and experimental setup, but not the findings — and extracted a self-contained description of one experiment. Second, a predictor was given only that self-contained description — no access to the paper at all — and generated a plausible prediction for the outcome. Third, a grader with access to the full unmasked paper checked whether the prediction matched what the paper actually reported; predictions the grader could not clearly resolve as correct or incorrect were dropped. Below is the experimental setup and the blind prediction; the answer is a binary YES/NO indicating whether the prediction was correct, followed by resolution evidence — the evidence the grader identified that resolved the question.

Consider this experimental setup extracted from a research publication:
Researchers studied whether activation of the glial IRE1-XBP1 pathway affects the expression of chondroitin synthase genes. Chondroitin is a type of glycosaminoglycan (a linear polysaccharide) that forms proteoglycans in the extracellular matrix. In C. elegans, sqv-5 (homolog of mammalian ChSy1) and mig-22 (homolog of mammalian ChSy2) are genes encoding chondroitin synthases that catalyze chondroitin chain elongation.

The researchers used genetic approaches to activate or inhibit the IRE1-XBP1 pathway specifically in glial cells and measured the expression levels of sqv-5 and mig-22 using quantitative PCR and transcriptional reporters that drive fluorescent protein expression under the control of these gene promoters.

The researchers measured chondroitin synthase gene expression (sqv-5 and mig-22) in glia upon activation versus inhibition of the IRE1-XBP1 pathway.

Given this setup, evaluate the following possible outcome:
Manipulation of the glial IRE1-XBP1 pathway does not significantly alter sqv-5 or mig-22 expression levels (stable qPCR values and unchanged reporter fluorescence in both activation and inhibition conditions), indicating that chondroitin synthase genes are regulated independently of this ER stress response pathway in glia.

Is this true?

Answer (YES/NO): NO